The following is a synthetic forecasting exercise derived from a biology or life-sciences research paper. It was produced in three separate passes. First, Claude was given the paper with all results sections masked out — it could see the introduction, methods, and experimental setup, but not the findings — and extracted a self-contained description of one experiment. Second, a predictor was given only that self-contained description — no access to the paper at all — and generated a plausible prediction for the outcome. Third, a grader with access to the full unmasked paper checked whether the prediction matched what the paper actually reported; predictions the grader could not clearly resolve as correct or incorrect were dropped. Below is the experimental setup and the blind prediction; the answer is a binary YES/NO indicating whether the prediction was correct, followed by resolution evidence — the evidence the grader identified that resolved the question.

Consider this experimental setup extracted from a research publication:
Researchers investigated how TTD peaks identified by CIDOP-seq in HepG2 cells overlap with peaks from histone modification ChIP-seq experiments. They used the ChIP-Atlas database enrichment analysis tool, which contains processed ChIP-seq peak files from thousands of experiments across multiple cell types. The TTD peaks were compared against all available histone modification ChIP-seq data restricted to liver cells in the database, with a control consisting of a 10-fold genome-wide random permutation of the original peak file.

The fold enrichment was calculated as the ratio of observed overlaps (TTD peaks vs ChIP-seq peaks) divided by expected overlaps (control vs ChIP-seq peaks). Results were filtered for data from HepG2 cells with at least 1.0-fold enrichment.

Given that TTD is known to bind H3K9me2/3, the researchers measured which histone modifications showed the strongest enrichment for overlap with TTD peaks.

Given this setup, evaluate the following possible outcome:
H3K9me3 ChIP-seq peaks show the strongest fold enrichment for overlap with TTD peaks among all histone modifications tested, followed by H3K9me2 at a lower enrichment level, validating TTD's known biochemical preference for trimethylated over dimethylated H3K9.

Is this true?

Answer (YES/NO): NO